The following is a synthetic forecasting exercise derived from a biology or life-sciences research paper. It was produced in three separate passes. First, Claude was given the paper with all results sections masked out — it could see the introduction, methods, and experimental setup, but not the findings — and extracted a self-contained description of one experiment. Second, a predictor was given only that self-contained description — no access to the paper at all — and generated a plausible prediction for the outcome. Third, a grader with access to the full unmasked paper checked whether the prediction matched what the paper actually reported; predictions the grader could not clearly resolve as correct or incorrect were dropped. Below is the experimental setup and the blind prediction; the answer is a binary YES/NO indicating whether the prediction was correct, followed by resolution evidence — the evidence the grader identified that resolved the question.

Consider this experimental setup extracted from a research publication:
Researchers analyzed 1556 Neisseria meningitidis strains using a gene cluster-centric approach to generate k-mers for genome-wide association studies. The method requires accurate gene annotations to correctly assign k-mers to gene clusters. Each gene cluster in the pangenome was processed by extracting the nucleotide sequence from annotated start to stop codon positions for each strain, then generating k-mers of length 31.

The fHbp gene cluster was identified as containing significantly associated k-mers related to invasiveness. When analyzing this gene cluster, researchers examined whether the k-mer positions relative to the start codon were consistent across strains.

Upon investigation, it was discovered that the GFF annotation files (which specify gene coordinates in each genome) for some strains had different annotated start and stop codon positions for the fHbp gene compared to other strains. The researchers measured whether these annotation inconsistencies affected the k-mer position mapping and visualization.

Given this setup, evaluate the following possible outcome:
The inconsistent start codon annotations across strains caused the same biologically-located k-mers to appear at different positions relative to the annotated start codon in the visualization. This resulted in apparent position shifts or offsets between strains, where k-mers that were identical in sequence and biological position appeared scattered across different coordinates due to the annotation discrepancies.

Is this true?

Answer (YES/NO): YES